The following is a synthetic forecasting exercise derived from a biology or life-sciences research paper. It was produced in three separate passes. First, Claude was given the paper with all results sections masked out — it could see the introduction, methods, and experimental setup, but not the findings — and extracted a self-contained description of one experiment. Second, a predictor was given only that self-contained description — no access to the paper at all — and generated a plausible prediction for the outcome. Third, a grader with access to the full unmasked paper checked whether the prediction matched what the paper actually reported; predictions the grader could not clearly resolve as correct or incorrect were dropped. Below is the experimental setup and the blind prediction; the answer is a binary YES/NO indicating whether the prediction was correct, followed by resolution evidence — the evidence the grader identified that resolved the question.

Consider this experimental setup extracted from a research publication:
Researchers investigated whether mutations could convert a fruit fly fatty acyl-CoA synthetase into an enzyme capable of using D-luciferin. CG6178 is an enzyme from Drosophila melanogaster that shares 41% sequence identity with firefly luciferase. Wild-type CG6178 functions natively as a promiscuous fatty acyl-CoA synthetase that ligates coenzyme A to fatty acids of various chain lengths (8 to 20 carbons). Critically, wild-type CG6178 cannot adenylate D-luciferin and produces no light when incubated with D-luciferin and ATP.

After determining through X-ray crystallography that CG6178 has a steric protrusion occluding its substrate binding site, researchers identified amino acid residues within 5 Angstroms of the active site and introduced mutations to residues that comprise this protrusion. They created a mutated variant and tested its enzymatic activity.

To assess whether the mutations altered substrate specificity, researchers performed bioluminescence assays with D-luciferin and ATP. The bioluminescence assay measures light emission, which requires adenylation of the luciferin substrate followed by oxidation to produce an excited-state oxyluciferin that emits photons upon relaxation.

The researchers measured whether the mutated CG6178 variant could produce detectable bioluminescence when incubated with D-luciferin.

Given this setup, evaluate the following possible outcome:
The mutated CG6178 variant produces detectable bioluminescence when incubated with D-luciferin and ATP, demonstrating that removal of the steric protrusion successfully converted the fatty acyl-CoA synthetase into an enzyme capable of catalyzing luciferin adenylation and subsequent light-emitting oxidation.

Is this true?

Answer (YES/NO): YES